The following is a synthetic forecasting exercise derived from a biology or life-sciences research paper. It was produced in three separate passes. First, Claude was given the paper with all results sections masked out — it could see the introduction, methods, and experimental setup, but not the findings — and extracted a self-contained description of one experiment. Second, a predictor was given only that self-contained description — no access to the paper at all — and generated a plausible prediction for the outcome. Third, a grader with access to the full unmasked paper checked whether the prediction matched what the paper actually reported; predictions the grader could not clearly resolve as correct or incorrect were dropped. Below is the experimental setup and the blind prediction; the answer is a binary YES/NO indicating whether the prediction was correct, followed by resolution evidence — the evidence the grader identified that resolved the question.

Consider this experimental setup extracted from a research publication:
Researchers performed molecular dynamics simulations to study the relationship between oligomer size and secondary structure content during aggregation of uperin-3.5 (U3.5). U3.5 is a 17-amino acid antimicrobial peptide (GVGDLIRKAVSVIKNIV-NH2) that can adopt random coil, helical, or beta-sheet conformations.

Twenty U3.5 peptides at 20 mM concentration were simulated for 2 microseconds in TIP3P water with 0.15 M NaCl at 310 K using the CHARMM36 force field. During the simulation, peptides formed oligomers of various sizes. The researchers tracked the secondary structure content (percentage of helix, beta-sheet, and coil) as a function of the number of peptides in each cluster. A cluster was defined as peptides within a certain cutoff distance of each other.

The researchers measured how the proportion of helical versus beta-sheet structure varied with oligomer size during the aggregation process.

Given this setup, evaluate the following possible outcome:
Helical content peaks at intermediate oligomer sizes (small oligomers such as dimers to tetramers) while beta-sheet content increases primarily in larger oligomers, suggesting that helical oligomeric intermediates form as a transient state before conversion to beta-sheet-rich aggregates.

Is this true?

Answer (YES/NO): YES